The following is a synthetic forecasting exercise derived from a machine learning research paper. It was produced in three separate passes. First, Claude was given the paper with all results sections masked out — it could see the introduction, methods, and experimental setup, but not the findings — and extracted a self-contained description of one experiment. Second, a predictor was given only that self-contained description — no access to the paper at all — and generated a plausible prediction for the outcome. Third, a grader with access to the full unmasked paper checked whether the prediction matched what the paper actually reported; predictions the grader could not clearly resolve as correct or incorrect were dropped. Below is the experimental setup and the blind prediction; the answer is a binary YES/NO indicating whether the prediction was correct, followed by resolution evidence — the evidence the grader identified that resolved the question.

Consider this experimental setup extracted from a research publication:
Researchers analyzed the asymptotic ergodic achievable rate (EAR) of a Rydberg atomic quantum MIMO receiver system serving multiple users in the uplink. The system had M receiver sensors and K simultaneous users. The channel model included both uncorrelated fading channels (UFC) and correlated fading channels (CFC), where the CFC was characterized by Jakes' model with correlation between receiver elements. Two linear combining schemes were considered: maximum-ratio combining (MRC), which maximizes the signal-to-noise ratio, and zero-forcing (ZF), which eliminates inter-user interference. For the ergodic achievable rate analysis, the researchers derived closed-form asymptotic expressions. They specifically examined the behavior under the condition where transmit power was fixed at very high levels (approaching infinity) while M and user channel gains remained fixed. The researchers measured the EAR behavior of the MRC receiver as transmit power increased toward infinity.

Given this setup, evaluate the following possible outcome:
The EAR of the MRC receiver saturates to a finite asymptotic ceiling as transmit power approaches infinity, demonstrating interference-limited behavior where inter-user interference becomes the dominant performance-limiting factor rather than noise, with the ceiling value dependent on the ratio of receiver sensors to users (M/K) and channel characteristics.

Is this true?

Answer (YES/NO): YES